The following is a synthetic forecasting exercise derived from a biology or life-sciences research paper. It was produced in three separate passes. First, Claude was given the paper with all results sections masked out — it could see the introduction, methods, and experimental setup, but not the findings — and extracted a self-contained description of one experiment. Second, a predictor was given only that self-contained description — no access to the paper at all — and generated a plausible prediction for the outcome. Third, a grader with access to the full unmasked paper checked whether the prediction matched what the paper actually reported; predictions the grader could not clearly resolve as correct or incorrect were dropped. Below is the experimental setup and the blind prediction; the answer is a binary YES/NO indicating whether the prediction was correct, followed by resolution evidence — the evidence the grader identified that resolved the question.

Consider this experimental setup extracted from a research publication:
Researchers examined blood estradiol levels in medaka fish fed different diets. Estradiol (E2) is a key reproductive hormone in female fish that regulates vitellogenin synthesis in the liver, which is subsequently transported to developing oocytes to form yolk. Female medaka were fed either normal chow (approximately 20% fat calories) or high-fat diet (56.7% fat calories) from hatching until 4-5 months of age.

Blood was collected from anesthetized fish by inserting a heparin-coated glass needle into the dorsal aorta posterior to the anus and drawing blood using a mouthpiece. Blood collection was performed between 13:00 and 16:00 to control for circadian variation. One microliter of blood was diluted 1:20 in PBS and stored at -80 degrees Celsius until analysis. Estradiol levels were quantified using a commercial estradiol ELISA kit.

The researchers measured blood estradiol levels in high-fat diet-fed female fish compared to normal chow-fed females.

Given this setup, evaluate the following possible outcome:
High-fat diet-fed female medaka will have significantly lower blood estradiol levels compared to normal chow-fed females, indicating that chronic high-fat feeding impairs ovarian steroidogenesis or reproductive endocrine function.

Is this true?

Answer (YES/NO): NO